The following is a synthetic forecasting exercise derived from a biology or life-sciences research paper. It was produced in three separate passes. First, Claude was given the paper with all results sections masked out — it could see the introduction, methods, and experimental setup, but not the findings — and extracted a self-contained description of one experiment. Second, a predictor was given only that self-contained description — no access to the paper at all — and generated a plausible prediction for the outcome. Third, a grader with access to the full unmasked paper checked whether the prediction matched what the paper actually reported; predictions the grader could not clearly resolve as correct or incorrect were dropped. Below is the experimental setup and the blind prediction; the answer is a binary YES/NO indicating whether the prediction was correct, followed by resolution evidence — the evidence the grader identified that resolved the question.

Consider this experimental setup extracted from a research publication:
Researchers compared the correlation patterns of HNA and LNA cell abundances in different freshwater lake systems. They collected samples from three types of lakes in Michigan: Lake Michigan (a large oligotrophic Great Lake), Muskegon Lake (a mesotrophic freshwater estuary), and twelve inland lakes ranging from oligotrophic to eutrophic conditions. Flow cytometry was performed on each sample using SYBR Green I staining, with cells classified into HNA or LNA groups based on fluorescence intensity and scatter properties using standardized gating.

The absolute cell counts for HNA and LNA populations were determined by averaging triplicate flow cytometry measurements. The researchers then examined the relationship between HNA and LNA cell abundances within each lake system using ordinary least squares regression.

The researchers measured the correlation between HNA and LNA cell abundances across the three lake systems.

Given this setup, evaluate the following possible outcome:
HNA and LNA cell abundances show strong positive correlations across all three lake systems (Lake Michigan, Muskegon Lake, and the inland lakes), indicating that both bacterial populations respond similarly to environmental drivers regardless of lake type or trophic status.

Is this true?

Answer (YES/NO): NO